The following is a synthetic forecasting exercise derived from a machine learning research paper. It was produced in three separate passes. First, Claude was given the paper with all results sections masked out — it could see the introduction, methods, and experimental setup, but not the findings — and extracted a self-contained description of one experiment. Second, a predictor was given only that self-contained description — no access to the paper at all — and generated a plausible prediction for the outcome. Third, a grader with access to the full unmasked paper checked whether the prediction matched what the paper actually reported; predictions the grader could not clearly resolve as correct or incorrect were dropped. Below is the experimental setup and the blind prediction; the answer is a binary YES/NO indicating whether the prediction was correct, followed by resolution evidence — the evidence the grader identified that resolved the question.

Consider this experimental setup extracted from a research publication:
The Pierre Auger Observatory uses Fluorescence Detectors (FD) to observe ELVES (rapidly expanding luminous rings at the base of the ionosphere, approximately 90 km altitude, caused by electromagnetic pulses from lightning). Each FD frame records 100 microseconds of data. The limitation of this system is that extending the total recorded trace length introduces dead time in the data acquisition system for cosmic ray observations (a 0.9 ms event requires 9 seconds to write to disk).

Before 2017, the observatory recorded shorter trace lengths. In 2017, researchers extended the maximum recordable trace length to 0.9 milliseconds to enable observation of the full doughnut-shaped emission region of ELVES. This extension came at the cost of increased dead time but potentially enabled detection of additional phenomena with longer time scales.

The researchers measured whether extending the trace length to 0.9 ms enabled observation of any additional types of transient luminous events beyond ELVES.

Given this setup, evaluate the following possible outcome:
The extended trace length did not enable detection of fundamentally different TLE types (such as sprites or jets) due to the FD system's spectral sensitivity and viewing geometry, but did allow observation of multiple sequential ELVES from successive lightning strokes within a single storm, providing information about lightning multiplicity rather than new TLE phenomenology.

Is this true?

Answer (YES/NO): NO